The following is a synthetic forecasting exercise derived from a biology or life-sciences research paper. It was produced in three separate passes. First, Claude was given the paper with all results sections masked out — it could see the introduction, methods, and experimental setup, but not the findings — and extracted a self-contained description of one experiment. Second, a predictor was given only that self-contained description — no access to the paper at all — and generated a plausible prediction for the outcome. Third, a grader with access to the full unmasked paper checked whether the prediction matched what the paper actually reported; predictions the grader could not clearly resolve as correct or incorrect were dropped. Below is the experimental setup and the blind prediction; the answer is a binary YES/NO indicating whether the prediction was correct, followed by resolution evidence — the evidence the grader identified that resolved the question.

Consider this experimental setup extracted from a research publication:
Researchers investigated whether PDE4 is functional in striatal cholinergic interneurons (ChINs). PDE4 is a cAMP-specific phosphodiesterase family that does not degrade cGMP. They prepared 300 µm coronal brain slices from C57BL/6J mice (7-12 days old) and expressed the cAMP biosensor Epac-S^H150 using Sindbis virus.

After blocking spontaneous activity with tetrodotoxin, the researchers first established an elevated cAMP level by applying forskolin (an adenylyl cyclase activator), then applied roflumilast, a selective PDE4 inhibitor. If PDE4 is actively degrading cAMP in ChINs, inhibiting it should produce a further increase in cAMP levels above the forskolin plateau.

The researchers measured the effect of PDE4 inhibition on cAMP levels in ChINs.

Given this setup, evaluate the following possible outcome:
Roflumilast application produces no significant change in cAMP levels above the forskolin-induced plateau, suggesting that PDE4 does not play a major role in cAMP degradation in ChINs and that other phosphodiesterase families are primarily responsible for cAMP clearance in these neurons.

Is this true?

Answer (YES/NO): NO